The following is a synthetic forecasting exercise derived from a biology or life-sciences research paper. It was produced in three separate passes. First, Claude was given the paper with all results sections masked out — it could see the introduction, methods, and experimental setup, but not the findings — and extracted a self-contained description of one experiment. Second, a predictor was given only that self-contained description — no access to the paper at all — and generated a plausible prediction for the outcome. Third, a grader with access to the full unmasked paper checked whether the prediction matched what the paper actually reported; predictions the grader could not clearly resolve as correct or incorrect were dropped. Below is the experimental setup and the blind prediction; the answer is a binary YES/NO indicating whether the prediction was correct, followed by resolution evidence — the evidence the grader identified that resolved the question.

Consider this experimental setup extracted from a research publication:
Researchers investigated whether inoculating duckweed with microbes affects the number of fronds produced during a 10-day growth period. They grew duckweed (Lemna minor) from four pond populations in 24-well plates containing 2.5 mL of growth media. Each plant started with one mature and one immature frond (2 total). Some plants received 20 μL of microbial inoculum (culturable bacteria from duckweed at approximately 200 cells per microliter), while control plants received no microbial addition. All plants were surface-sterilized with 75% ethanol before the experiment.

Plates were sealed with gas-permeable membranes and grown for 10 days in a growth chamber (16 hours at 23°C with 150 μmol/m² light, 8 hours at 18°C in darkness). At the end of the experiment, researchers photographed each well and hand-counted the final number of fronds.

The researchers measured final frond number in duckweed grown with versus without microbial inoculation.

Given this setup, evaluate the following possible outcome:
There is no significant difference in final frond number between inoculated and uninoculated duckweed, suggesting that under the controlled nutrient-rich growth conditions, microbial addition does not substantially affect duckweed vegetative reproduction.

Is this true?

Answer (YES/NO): NO